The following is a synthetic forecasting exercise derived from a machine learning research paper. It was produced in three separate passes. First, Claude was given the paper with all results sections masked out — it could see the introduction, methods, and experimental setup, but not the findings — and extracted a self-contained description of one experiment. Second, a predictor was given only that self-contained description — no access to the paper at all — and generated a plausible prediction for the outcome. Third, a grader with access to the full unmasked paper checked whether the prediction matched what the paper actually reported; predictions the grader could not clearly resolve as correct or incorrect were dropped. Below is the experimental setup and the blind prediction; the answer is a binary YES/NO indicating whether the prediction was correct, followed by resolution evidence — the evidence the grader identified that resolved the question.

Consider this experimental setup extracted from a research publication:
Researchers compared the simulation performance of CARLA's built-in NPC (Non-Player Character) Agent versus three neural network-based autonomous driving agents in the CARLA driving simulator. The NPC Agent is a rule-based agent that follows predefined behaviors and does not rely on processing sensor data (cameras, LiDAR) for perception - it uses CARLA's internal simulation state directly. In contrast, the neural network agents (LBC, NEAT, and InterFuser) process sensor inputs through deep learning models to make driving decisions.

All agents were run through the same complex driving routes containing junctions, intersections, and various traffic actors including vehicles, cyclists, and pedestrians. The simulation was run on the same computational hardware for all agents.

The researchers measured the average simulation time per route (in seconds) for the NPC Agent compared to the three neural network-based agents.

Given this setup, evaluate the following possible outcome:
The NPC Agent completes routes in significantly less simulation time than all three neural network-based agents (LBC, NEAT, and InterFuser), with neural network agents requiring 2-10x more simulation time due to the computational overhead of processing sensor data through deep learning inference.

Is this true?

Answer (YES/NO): NO